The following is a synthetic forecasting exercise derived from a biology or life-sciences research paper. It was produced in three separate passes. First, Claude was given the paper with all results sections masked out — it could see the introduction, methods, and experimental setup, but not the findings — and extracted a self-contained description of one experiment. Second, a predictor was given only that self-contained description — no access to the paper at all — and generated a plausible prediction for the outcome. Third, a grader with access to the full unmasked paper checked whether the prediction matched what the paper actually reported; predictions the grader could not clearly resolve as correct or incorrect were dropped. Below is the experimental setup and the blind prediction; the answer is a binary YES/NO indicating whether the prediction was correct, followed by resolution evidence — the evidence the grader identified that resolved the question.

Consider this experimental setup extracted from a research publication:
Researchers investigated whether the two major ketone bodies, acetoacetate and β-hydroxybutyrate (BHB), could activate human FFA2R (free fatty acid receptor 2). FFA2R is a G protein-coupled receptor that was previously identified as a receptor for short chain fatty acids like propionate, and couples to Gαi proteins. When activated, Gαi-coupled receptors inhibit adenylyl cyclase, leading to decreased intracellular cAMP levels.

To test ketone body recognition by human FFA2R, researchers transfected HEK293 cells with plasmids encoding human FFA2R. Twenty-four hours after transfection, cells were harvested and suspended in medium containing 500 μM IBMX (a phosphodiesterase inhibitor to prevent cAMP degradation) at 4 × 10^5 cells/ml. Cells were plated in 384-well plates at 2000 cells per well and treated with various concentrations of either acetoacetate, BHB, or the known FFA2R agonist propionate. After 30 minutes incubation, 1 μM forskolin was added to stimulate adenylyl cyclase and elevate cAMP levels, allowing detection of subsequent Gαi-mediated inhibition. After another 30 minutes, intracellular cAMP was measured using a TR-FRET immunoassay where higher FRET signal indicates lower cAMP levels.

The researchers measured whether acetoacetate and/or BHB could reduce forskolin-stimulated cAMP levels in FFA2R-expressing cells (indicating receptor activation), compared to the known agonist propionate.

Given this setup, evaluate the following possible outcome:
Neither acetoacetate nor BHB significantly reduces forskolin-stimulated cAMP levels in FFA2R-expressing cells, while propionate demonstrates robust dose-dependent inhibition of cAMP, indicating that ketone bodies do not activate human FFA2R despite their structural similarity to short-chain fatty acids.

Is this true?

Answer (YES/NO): NO